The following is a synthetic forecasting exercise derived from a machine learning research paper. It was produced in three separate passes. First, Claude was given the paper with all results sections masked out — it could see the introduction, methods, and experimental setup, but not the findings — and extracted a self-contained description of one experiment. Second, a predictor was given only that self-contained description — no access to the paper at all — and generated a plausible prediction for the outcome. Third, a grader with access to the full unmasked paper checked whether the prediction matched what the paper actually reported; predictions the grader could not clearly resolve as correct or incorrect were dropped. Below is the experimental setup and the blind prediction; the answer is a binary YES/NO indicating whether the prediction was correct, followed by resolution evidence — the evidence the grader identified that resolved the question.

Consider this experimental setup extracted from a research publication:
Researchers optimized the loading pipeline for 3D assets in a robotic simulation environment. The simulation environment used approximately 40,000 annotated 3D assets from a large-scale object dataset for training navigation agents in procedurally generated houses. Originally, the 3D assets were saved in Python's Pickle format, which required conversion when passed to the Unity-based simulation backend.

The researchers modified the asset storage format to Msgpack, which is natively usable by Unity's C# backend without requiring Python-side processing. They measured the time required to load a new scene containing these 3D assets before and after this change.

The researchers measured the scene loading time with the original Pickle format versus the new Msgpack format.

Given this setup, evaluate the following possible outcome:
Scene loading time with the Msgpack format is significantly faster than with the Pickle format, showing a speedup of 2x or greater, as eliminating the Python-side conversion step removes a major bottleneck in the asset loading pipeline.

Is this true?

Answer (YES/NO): YES